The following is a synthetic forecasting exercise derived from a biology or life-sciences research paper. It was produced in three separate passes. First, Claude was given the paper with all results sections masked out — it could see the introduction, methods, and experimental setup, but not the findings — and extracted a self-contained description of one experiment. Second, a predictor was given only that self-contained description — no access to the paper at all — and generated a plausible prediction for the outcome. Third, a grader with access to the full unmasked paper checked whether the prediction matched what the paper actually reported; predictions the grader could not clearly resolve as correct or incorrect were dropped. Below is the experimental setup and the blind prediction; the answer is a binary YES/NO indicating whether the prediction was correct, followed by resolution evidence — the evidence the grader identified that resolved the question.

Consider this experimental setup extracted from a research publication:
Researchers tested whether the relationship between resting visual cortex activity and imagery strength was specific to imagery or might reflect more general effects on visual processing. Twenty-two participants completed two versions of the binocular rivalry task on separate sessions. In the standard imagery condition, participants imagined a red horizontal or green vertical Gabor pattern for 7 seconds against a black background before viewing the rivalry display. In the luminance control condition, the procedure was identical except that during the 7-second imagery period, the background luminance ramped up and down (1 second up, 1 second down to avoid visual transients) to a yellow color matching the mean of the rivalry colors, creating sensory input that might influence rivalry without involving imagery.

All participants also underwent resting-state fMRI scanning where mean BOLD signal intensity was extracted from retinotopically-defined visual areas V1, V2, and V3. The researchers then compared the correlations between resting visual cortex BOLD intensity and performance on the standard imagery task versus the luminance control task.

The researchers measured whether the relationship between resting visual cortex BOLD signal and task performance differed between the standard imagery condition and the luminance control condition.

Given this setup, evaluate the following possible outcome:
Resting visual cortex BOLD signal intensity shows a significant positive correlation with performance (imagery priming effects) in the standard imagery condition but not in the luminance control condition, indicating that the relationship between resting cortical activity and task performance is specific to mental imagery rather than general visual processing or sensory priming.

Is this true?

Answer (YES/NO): NO